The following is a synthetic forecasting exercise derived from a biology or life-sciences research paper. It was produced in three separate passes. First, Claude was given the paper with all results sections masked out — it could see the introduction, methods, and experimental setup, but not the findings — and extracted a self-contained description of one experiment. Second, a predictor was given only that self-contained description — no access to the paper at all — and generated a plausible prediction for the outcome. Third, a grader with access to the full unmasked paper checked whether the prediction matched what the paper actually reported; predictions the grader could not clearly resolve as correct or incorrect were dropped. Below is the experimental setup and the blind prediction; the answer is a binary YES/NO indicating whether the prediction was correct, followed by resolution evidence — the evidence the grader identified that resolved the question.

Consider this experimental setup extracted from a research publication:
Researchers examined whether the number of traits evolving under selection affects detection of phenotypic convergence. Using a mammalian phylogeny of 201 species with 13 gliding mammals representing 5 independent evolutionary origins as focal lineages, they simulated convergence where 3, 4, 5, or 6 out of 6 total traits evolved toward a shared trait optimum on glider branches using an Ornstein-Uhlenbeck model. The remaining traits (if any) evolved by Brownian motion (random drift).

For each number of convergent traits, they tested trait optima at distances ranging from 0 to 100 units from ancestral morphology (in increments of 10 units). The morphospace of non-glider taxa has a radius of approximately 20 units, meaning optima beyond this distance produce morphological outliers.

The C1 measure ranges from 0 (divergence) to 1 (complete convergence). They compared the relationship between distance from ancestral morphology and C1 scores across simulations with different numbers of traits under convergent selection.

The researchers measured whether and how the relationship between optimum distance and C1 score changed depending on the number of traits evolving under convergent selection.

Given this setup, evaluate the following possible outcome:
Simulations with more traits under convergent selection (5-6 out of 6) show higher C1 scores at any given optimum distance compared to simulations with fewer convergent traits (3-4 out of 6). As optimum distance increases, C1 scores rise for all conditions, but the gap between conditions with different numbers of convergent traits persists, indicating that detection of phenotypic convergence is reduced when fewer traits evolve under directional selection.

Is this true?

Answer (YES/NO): NO